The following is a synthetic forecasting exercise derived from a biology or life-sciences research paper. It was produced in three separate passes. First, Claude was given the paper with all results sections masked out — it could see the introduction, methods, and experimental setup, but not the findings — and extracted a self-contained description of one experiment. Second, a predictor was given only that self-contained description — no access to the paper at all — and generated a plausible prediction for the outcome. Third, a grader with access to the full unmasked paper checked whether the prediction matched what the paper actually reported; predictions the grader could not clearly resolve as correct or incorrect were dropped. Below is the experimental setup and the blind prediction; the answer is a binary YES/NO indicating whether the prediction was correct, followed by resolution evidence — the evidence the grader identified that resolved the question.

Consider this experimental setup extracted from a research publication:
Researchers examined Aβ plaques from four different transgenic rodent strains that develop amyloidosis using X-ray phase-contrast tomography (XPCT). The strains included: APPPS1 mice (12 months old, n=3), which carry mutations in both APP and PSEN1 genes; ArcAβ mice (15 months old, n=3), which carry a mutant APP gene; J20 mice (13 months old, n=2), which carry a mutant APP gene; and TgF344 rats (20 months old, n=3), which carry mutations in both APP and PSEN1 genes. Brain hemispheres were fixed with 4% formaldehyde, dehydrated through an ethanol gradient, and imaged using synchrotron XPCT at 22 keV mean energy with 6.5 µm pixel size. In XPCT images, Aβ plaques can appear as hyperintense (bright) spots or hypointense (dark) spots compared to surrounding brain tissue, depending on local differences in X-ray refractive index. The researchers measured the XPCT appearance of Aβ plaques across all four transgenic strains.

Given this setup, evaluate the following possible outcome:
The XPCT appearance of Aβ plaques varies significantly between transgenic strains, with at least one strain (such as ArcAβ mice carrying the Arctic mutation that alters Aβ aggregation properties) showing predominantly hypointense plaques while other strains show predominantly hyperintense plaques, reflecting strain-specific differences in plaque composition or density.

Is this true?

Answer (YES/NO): YES